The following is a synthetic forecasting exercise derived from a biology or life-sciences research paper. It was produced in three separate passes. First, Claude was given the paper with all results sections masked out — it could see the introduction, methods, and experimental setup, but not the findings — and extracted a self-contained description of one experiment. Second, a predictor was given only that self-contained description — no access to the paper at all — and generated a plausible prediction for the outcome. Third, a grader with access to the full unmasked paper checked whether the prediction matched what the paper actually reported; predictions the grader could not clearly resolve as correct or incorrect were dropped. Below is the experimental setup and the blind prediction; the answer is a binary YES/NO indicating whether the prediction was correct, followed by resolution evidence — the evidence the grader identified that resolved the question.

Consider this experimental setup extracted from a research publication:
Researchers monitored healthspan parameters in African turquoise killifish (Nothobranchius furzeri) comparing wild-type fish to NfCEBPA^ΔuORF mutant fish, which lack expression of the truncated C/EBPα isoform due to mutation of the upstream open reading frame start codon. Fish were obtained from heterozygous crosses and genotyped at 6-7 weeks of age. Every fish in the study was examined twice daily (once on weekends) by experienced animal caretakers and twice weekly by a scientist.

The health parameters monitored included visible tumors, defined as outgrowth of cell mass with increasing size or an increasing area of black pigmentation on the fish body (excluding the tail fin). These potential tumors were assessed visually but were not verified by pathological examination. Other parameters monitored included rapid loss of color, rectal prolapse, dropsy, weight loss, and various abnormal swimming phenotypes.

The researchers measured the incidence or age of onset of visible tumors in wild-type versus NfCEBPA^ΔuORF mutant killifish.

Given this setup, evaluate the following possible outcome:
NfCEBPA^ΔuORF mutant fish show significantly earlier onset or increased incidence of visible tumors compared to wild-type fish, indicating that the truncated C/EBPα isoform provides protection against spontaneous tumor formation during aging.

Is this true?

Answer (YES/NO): NO